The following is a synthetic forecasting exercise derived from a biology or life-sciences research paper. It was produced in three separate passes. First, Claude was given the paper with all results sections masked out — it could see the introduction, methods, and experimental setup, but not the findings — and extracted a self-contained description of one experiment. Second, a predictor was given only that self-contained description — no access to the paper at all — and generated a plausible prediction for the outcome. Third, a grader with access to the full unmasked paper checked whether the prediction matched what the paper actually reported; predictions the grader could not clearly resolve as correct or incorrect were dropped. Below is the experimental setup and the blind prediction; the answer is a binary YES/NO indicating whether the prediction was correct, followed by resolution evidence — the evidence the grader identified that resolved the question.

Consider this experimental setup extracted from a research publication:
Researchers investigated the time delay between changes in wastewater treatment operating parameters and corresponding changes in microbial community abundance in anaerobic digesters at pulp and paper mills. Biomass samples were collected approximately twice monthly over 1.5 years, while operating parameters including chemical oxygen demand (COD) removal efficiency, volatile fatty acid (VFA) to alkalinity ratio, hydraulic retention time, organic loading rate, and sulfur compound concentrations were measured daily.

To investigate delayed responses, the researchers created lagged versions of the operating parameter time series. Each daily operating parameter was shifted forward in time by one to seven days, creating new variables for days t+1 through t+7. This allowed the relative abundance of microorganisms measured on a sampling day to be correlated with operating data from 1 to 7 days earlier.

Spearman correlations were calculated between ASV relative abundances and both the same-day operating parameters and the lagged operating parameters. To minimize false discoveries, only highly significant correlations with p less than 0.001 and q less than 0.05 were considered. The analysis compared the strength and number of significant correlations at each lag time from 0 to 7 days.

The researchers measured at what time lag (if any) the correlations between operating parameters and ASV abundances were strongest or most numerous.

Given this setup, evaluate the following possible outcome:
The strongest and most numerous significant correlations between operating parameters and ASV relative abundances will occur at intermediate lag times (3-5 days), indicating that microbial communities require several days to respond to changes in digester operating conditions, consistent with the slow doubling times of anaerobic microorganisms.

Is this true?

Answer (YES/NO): NO